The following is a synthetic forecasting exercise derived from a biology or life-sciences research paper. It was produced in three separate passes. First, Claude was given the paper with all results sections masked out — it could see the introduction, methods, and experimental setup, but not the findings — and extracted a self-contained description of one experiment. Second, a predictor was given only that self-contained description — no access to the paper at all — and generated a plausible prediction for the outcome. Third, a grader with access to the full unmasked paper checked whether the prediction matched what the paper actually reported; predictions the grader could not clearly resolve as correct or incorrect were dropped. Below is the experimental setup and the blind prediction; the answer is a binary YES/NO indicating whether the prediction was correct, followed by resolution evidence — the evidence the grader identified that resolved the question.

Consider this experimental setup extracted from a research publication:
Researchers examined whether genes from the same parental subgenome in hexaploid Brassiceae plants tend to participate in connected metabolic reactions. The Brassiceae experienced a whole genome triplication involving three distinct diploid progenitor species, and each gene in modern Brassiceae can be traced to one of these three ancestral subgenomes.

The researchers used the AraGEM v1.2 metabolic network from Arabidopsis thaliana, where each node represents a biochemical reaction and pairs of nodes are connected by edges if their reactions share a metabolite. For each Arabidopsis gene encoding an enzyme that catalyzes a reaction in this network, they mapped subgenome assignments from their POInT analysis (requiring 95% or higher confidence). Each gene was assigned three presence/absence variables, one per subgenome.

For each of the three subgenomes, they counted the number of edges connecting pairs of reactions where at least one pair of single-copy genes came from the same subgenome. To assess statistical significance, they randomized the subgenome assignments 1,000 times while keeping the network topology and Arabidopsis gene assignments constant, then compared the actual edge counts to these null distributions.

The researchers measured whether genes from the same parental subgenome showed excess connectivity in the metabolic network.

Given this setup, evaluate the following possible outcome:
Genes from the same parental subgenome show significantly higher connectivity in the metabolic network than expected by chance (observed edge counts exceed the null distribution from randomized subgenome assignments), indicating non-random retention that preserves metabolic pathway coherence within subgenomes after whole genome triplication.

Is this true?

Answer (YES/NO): NO